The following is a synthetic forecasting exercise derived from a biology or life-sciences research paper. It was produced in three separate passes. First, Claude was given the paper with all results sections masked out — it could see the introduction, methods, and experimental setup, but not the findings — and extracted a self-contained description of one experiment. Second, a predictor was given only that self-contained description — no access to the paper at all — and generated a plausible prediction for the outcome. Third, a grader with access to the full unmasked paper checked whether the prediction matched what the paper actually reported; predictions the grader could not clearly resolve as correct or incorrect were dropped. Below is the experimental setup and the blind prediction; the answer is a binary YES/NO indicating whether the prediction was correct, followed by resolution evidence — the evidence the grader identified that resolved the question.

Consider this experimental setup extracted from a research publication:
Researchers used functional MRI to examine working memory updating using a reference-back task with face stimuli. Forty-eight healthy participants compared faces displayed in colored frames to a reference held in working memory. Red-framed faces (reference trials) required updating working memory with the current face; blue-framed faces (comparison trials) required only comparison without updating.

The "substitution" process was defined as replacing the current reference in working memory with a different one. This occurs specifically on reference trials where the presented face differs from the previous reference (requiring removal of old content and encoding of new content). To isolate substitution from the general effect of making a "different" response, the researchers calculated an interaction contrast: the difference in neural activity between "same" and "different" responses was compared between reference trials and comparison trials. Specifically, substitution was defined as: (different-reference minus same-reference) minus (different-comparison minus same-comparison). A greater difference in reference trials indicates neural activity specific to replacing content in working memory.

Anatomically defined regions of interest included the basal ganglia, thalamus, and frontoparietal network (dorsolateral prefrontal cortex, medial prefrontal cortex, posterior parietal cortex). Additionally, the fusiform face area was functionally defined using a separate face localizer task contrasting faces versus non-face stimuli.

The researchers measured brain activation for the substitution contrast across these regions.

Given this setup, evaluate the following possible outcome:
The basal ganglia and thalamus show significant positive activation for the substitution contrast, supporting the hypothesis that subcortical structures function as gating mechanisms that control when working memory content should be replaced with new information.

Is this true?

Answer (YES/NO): NO